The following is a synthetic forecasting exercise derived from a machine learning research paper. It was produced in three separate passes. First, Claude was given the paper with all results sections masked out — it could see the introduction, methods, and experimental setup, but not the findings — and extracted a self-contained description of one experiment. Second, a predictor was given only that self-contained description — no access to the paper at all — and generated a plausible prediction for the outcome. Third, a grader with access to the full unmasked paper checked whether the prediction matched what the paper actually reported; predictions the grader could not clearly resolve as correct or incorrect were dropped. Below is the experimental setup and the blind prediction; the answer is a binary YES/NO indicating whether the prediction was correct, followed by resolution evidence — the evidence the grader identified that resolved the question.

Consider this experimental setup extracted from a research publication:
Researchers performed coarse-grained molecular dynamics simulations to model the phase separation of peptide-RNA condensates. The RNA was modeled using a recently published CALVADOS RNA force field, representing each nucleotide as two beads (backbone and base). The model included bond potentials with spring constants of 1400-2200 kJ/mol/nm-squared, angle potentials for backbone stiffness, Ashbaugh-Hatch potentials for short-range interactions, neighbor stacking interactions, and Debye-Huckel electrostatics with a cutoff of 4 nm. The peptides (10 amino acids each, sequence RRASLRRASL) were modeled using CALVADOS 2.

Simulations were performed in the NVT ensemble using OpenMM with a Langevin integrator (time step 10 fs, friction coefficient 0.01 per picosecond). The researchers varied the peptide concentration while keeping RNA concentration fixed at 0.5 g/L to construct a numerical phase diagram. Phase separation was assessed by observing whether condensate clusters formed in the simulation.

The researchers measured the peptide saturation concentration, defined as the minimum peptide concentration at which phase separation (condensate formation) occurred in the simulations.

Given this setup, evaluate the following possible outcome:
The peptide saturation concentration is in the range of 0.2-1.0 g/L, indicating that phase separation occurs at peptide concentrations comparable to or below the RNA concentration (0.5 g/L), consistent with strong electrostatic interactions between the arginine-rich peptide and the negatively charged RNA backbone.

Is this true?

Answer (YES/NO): YES